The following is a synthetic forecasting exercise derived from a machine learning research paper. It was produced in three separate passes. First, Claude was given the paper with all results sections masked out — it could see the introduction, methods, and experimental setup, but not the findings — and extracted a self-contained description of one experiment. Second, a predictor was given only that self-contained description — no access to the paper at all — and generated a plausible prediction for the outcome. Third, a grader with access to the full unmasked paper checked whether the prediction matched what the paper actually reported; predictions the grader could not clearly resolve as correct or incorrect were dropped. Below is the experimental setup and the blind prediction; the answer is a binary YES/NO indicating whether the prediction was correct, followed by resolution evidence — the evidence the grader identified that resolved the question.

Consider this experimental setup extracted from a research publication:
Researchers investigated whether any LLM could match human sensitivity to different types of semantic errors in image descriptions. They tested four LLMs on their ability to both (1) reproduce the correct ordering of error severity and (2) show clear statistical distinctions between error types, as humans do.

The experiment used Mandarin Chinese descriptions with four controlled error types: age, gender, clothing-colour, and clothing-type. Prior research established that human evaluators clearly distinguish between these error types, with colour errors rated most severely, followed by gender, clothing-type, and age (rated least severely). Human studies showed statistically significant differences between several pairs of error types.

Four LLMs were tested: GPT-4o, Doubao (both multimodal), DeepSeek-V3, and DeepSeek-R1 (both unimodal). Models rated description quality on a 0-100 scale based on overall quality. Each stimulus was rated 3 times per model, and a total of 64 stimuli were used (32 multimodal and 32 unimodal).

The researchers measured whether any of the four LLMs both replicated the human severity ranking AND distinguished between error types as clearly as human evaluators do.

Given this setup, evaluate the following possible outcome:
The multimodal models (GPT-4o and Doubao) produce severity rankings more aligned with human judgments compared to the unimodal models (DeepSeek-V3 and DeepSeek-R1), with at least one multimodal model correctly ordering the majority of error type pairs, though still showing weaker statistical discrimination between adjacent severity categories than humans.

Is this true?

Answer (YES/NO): NO